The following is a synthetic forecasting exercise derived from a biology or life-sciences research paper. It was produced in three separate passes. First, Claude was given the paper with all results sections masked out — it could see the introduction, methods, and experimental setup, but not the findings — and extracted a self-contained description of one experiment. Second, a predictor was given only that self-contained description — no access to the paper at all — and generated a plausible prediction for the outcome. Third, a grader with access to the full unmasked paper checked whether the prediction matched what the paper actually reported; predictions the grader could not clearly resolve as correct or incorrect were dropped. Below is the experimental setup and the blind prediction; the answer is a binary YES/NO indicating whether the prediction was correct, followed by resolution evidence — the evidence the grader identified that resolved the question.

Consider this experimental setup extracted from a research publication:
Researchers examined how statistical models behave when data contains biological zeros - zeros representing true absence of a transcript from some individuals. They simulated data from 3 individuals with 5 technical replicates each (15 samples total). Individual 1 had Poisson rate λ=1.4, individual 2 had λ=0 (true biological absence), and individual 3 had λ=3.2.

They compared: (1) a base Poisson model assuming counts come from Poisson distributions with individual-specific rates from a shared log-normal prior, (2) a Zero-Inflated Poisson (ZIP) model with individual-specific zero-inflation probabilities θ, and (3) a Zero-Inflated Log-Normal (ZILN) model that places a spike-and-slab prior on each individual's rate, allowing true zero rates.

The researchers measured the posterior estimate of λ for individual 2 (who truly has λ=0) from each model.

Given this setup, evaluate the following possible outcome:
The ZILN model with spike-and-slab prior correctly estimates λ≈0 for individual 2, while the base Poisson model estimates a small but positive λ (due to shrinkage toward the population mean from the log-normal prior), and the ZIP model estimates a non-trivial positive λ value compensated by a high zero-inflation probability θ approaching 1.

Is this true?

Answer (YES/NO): NO